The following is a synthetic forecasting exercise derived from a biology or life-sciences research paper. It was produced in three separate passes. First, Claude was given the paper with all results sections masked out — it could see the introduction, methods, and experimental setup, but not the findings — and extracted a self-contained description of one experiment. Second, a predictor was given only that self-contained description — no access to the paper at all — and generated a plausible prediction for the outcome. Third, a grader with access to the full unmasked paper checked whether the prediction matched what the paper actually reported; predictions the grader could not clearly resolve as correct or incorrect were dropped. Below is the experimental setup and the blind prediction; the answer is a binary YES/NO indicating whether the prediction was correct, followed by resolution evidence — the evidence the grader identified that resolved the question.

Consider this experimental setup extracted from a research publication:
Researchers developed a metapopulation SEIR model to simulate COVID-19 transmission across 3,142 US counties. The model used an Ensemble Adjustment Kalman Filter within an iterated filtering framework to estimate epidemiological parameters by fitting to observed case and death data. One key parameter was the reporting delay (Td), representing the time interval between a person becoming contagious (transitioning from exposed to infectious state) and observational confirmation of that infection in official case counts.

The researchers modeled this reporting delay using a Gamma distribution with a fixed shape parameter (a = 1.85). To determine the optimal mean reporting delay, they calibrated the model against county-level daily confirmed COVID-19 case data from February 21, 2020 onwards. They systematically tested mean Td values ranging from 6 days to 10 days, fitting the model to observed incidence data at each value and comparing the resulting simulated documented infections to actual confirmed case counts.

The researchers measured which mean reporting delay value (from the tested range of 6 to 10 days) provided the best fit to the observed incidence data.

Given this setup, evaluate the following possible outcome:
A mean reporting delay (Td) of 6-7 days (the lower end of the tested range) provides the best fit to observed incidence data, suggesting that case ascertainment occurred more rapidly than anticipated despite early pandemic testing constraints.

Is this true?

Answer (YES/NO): NO